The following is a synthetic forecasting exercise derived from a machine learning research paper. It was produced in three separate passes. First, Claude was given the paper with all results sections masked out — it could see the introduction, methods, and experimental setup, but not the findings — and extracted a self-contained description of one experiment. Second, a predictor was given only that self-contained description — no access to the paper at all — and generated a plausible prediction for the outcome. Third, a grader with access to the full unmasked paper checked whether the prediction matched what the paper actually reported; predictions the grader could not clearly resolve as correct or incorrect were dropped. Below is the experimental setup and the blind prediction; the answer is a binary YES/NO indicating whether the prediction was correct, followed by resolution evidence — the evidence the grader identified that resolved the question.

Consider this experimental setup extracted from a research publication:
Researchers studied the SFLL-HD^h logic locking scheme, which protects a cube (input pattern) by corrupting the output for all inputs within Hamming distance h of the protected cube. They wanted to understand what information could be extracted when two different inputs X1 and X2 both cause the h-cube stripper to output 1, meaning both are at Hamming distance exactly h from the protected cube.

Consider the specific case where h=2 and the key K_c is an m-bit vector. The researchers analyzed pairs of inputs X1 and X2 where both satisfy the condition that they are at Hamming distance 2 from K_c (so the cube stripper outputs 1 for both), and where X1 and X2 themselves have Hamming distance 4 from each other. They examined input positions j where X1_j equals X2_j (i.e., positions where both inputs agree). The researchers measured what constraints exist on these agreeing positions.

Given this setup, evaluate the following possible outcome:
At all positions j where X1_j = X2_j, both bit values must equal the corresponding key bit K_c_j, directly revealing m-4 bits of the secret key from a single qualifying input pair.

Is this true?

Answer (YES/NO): YES